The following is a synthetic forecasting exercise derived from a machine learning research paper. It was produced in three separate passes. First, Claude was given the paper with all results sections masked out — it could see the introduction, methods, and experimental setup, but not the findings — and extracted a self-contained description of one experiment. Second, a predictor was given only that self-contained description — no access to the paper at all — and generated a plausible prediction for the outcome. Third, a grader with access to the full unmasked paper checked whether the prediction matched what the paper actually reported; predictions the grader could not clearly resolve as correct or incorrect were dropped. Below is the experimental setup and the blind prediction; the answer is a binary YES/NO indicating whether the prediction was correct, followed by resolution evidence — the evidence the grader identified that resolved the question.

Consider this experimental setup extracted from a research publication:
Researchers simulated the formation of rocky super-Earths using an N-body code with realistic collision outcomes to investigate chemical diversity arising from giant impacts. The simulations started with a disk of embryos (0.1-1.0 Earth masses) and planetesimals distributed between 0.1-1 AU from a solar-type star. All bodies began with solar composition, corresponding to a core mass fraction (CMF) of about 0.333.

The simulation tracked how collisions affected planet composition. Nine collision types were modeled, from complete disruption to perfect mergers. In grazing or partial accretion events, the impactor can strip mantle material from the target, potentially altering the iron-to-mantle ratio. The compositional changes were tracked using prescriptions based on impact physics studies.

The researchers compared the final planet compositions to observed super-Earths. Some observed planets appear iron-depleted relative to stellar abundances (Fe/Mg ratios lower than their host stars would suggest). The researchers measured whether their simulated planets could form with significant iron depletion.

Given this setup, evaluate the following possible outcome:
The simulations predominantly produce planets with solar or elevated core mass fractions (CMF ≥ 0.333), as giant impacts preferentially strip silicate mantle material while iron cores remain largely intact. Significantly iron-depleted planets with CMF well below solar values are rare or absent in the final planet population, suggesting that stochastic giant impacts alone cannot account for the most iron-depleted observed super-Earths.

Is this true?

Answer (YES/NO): YES